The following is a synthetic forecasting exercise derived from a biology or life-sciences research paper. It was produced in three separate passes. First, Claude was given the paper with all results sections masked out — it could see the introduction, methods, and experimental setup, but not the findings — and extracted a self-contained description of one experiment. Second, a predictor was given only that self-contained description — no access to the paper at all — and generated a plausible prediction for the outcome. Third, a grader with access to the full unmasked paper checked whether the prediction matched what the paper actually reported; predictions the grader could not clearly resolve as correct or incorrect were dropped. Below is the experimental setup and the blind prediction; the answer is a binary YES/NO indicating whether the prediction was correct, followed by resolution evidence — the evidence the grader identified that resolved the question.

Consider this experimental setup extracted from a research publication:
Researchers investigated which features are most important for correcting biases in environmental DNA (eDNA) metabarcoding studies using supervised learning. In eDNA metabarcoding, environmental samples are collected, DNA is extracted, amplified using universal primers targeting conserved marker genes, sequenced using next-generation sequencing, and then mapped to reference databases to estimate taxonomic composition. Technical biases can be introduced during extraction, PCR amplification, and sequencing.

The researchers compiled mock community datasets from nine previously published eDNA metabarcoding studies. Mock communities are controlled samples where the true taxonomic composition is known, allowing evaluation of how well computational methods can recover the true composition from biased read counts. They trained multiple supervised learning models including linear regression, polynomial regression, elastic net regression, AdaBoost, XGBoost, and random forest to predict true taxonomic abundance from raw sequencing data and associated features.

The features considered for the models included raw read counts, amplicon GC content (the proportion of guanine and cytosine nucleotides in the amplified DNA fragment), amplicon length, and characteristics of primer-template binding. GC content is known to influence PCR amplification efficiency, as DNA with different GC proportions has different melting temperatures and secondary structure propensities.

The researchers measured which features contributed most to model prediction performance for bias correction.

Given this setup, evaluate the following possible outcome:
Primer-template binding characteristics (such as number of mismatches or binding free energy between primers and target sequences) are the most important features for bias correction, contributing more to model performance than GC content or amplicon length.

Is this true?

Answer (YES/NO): NO